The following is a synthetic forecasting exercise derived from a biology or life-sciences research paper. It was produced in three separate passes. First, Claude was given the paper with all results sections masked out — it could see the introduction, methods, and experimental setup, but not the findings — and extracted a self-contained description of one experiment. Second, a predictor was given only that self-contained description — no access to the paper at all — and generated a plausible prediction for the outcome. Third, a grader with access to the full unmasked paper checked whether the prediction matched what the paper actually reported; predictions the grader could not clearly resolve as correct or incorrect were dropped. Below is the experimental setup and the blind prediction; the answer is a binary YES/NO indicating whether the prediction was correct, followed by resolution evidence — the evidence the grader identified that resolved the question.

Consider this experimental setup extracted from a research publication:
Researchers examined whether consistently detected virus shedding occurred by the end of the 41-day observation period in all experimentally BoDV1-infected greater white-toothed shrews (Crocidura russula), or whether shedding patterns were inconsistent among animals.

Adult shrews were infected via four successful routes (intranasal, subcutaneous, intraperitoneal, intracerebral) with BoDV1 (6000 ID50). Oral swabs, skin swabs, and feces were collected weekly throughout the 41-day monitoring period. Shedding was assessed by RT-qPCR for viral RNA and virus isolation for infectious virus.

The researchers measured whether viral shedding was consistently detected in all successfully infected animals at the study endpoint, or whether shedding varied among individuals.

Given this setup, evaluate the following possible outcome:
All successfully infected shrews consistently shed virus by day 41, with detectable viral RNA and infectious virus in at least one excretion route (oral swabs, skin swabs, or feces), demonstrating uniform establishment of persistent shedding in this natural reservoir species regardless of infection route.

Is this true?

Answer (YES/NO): NO